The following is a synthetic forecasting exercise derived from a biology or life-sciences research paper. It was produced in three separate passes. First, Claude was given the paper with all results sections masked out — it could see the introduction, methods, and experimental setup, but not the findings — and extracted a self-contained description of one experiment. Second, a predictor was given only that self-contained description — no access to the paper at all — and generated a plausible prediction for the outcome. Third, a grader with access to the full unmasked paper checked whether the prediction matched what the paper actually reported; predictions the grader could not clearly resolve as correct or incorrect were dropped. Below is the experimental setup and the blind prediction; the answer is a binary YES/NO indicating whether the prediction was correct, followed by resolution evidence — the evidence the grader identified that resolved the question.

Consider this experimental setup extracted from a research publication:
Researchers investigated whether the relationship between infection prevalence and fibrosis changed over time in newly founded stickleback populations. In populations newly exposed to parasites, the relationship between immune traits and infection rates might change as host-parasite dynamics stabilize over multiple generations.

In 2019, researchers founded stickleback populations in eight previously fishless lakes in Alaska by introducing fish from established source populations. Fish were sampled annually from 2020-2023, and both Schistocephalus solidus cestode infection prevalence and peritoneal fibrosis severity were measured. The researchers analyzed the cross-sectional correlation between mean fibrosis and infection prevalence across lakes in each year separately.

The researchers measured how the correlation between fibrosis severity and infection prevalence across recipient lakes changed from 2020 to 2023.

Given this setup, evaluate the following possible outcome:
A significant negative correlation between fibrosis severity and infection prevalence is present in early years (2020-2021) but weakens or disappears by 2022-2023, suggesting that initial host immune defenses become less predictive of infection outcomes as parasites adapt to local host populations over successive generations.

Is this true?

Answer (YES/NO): NO